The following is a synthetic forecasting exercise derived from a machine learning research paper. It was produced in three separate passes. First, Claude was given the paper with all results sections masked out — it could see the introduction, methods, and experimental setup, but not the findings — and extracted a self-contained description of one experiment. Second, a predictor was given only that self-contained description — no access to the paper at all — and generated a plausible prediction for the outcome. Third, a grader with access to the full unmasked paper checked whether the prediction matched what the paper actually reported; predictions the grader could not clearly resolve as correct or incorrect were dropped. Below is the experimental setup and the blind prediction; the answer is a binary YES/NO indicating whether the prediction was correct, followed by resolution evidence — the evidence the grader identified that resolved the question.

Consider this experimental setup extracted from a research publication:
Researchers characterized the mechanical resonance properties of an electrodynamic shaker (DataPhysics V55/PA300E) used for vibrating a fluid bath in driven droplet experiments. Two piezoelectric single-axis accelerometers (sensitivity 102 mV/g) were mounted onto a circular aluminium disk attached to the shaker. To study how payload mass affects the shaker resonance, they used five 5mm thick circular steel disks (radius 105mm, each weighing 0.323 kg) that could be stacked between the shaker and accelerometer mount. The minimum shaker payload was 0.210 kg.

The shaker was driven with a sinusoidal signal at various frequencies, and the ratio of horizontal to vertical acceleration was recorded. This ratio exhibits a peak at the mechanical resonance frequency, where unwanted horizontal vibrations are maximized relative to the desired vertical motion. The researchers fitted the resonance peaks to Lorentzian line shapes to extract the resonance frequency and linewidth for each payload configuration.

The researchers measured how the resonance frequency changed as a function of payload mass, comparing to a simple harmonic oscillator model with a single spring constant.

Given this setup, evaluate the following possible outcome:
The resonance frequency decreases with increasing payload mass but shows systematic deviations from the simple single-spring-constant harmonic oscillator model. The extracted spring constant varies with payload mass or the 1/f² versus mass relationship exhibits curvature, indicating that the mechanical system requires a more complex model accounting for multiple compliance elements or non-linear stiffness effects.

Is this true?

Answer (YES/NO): NO